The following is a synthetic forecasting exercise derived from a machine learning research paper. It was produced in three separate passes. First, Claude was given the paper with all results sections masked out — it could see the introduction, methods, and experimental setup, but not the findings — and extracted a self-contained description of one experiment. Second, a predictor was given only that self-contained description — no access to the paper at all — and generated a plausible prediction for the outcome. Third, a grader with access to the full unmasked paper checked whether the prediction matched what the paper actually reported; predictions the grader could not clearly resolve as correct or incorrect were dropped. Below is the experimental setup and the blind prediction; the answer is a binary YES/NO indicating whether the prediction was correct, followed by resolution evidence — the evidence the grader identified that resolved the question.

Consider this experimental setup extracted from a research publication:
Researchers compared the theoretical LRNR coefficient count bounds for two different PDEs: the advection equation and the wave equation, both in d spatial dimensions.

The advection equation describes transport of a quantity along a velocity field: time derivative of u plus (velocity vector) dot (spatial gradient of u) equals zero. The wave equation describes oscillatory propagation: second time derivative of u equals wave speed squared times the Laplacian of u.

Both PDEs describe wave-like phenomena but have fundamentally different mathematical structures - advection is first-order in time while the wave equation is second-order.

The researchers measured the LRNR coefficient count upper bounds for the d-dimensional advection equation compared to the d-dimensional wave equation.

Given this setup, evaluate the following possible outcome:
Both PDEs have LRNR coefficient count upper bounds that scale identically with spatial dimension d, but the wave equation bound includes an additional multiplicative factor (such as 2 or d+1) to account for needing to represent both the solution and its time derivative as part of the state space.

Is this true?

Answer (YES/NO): NO